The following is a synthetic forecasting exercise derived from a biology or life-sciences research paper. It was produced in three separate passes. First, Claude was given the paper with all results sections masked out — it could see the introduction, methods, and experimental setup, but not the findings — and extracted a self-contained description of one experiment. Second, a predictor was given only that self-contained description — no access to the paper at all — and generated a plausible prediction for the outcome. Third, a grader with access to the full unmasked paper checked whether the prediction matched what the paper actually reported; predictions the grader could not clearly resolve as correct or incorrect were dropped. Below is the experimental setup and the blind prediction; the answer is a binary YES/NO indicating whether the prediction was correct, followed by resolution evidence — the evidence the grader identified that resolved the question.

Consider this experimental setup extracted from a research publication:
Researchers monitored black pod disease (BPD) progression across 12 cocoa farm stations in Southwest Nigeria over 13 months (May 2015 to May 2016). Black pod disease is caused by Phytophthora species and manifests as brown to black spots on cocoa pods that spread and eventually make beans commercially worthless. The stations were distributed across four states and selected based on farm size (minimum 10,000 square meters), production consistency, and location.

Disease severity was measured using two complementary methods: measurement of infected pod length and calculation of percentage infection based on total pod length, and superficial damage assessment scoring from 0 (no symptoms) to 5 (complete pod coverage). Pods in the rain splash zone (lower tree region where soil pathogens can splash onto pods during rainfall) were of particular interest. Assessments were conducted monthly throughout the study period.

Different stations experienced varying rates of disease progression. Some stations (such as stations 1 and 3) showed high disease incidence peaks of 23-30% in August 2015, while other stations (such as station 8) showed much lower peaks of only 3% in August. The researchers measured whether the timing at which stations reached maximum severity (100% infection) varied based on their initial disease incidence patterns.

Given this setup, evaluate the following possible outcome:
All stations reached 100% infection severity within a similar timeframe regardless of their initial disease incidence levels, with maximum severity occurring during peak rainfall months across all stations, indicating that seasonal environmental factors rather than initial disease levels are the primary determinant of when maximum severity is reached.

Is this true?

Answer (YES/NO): NO